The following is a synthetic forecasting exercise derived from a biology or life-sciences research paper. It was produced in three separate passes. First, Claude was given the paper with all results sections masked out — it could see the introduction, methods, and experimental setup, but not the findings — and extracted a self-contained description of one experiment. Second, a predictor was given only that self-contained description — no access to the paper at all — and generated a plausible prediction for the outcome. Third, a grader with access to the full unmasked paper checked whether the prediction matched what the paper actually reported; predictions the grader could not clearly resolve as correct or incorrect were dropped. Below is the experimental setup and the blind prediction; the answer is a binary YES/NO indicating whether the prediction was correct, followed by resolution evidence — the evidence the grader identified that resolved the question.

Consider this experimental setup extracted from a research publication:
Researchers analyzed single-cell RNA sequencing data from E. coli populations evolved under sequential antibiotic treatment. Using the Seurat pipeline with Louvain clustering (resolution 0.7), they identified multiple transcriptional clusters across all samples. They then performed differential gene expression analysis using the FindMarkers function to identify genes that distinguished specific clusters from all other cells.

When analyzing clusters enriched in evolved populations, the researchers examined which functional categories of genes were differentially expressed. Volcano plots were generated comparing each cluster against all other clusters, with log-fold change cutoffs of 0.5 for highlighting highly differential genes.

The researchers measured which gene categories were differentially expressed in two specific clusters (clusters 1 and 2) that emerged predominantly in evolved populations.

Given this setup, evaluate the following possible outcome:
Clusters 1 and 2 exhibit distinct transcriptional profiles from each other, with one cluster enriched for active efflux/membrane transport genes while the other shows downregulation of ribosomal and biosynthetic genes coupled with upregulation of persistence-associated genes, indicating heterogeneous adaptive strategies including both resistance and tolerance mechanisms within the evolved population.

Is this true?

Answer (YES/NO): NO